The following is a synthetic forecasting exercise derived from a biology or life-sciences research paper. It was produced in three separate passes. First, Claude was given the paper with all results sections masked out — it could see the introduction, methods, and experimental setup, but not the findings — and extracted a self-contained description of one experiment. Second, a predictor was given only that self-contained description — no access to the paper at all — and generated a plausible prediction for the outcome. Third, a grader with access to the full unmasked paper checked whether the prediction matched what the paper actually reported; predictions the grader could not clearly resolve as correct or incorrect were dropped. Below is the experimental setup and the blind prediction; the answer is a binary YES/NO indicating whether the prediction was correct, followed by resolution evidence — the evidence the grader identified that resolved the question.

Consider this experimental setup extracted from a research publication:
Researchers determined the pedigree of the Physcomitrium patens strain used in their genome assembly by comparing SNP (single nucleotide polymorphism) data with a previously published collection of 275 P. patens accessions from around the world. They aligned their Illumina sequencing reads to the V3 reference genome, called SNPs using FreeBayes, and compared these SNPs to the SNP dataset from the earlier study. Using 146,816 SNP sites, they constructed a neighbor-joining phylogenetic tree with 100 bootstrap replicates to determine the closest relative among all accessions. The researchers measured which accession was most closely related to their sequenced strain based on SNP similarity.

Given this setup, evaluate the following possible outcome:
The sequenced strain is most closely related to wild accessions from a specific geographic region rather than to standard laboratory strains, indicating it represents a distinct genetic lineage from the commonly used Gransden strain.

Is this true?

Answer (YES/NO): NO